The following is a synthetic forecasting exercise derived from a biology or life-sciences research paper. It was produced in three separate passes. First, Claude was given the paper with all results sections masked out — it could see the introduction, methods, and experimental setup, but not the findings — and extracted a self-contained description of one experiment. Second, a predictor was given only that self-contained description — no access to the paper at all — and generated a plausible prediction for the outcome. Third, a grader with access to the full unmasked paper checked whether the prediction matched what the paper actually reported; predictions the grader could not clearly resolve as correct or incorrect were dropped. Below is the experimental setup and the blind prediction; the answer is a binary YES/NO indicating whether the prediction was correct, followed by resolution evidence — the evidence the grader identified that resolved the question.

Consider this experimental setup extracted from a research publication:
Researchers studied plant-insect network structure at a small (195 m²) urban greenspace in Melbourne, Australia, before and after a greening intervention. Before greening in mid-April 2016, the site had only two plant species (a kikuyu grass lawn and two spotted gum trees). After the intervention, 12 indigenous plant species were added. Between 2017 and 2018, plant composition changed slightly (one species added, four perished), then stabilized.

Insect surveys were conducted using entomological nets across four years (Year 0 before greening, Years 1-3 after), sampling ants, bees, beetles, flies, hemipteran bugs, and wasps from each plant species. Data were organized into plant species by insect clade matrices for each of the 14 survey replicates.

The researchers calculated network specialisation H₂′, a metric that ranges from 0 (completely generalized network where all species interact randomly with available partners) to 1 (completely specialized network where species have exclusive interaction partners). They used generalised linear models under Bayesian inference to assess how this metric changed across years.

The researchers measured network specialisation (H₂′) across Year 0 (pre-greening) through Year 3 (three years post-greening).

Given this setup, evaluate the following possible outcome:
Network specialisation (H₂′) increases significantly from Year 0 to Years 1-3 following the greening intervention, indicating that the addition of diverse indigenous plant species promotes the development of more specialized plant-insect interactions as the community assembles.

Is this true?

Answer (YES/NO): NO